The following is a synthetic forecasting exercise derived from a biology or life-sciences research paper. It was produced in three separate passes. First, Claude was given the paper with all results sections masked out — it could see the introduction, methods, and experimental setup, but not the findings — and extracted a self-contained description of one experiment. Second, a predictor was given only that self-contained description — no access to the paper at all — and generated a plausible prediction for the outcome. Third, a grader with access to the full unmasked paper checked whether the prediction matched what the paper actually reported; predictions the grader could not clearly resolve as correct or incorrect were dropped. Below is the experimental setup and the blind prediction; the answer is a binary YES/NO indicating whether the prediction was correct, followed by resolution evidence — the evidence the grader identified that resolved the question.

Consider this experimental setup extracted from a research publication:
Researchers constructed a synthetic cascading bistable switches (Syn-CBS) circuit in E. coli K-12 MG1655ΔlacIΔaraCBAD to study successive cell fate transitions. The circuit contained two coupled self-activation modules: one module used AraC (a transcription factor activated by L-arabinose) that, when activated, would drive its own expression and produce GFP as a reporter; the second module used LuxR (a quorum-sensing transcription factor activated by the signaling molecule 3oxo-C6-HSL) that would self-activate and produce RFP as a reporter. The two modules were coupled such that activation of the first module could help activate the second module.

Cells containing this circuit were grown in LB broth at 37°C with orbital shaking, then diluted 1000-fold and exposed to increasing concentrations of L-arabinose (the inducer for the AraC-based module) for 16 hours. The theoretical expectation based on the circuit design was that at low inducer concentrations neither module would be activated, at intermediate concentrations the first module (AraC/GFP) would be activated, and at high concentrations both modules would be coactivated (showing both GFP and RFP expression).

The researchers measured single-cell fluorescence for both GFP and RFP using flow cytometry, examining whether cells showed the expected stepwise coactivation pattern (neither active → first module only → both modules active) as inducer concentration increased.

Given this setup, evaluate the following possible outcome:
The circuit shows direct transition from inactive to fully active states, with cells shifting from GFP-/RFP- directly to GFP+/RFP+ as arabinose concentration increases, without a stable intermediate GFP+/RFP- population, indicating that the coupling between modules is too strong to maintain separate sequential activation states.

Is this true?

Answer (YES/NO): NO